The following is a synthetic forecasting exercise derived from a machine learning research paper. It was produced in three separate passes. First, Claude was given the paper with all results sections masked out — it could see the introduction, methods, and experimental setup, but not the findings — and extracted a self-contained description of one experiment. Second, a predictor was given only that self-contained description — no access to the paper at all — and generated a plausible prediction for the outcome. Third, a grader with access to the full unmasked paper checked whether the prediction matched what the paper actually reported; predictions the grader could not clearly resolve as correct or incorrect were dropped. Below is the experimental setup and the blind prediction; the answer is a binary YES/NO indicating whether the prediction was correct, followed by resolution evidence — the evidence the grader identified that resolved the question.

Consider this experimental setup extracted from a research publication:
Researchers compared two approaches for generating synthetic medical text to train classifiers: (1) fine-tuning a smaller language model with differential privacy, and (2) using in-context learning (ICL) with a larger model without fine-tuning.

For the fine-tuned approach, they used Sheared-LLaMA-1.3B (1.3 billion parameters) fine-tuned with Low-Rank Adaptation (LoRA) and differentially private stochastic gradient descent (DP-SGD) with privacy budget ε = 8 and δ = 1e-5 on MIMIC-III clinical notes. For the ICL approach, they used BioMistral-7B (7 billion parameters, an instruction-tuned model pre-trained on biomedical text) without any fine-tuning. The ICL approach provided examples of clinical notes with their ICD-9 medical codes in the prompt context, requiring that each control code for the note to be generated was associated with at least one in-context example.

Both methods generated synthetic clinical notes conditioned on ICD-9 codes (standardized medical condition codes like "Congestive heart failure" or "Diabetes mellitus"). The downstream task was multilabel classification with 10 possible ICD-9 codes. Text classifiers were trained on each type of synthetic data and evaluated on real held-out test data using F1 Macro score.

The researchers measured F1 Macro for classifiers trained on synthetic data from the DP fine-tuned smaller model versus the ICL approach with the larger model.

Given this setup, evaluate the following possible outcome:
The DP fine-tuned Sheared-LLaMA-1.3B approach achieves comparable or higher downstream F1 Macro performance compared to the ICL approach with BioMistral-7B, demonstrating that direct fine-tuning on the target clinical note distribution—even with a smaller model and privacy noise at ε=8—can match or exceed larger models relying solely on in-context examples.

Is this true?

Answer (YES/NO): NO